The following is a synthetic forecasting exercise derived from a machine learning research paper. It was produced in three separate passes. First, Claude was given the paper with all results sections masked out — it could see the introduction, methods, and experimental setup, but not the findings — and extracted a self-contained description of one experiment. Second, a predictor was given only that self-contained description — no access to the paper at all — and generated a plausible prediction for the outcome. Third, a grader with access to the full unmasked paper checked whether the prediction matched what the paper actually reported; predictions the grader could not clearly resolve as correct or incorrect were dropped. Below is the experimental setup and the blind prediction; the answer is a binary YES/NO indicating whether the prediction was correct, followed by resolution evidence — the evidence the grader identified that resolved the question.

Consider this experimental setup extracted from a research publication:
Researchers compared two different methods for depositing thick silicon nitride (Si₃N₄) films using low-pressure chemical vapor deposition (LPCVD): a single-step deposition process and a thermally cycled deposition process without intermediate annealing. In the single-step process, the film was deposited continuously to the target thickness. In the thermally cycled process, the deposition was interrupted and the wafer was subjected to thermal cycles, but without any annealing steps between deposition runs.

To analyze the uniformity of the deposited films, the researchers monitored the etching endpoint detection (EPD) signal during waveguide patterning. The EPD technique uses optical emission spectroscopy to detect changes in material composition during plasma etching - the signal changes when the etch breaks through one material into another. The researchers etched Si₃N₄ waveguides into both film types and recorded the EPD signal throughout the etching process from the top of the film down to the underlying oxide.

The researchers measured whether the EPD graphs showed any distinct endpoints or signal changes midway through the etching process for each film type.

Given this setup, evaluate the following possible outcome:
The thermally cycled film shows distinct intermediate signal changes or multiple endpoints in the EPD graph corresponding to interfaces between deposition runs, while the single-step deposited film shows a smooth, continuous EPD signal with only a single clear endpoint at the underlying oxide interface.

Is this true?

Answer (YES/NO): YES